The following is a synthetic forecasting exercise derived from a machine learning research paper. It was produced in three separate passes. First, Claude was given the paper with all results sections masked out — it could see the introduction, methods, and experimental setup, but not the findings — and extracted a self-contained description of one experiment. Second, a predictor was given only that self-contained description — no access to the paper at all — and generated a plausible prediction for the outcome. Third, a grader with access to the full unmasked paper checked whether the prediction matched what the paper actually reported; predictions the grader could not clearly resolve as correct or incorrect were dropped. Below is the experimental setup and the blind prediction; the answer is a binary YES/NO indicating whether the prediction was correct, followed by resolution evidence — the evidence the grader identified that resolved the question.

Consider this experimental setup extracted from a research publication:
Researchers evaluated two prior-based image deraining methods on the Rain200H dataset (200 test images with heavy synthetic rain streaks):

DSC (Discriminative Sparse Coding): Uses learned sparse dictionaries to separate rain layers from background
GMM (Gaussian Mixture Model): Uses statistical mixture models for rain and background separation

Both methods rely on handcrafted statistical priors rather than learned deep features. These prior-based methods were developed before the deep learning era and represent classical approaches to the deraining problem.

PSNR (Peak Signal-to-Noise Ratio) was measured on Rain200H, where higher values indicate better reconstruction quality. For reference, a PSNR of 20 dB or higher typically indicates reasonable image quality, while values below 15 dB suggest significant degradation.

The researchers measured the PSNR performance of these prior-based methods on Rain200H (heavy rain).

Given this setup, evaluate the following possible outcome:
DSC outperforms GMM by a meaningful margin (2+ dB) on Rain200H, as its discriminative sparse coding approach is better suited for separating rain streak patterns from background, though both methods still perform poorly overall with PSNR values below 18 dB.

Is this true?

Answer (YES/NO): NO